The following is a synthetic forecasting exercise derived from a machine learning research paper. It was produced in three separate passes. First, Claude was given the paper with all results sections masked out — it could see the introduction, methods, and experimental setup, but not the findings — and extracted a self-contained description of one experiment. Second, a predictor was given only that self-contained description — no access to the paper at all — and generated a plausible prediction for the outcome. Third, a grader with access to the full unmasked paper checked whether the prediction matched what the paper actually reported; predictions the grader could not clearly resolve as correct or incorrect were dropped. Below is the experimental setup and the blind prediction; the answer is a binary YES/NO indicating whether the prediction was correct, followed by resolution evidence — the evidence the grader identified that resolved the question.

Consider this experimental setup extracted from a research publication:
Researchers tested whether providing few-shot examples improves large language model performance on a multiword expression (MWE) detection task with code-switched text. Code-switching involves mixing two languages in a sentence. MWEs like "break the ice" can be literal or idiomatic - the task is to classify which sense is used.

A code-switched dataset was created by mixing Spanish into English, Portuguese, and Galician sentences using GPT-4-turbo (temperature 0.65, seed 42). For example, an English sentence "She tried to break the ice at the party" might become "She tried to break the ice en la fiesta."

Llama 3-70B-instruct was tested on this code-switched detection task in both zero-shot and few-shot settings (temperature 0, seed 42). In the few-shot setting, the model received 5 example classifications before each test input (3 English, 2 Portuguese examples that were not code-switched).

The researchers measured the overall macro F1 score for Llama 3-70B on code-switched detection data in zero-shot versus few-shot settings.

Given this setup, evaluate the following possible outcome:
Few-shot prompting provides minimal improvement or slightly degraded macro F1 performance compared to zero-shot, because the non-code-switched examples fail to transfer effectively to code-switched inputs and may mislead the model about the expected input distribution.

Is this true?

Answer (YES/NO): NO